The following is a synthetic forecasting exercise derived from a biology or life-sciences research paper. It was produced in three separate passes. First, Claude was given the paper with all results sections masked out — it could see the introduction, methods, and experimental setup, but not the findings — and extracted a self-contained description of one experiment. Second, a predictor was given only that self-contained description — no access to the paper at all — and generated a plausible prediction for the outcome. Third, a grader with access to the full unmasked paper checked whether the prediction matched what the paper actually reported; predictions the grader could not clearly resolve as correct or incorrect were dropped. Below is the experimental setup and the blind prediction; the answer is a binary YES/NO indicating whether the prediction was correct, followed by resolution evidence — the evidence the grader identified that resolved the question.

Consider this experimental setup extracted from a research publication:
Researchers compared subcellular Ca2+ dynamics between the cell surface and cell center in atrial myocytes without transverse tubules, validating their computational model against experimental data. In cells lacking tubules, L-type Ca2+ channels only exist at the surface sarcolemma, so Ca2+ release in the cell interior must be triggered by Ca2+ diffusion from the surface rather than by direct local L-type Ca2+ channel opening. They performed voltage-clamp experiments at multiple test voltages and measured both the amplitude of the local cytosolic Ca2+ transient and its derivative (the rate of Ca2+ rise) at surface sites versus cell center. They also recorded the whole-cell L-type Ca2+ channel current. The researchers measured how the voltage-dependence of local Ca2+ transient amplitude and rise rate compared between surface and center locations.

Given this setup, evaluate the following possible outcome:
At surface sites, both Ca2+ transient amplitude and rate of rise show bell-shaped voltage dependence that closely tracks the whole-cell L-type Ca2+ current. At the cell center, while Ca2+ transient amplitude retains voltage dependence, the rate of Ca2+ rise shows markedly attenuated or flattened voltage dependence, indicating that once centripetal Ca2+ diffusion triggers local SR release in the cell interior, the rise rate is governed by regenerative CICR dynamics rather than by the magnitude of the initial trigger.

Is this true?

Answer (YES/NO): NO